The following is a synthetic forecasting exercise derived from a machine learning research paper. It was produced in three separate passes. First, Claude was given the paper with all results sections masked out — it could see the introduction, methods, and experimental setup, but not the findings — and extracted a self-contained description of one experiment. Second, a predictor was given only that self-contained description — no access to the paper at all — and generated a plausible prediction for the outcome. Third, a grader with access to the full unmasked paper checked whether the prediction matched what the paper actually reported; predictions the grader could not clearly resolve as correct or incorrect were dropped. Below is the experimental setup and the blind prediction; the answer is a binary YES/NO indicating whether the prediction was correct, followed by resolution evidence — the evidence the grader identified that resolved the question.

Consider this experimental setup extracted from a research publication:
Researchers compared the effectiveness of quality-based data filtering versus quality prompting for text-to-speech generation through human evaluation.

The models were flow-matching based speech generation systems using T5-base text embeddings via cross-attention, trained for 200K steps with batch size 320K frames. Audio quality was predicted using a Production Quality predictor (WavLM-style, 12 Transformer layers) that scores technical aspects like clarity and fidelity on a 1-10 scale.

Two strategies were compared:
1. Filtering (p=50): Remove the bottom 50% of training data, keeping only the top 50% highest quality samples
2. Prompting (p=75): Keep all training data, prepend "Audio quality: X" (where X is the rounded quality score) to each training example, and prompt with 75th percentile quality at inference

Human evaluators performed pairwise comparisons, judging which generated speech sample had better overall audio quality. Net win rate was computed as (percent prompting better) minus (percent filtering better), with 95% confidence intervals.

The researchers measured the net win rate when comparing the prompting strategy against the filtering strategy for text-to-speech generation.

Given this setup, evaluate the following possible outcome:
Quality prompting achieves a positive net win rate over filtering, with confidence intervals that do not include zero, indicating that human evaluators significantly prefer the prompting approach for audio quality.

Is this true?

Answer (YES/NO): YES